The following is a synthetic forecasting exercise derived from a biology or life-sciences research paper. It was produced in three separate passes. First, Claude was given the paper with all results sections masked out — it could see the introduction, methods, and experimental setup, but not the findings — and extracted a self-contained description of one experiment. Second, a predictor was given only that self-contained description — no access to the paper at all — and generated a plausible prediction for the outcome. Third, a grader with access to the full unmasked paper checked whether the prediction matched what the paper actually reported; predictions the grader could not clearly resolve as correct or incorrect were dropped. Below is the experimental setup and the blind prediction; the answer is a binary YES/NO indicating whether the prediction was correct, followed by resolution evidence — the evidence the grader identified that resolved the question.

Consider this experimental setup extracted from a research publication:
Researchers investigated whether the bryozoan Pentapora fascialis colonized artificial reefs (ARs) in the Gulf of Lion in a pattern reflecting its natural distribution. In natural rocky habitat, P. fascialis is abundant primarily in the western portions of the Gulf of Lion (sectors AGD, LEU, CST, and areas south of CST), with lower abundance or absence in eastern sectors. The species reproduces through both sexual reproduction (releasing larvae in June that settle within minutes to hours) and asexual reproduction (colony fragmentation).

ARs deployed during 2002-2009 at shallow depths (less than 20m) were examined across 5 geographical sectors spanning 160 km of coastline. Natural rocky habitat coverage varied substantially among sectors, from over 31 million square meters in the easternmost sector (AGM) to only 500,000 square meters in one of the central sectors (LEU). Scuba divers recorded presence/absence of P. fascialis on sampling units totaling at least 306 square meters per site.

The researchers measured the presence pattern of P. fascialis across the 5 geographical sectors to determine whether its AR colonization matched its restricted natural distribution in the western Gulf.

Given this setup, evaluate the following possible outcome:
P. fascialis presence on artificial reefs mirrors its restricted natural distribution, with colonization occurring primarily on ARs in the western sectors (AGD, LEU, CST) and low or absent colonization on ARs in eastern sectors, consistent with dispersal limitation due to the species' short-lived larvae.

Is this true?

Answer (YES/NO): YES